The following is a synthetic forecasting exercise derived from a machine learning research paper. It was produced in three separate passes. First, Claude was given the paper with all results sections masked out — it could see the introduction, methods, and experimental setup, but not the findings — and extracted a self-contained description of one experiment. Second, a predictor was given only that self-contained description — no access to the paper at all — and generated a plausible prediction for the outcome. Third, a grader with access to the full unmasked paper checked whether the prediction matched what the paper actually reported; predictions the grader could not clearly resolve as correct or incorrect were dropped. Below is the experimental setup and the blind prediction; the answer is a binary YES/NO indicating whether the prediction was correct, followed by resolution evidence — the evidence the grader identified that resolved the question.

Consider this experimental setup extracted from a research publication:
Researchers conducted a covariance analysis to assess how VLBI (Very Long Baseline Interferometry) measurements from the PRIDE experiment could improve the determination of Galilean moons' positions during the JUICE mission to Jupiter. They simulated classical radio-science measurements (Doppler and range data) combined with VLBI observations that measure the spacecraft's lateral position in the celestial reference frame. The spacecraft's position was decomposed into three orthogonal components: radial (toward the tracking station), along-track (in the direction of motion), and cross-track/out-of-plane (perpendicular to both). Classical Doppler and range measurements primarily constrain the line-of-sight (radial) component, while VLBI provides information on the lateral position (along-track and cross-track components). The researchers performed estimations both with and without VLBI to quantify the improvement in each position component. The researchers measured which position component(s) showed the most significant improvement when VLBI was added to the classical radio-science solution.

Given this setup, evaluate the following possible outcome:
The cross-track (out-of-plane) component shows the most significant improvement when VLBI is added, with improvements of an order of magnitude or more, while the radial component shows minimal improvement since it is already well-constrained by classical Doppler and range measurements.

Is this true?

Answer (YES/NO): YES